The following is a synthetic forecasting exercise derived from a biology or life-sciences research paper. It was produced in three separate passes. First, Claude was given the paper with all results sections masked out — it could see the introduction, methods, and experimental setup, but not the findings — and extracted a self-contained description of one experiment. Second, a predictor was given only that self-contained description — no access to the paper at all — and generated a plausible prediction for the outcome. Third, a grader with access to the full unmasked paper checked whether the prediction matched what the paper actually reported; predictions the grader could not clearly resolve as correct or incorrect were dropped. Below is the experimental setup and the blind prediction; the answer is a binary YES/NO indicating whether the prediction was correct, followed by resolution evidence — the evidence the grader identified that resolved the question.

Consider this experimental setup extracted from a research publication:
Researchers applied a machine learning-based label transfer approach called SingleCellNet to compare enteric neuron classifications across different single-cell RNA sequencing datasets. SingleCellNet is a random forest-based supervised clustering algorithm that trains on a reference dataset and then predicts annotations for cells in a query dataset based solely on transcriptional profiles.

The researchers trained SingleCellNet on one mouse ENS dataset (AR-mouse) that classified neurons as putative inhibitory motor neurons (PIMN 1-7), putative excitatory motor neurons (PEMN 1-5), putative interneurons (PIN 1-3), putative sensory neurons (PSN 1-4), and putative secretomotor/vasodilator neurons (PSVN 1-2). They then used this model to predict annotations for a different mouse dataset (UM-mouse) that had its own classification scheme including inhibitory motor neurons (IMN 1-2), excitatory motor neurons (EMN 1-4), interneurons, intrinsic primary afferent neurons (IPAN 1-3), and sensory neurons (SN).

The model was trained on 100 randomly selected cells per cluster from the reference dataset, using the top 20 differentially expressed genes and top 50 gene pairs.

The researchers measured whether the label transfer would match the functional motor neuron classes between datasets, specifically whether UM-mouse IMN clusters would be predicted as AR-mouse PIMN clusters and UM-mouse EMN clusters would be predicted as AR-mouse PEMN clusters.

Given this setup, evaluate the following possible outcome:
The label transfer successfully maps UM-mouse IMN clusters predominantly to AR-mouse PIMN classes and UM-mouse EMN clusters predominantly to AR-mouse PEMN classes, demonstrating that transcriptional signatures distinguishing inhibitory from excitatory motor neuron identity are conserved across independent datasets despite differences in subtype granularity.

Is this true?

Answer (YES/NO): YES